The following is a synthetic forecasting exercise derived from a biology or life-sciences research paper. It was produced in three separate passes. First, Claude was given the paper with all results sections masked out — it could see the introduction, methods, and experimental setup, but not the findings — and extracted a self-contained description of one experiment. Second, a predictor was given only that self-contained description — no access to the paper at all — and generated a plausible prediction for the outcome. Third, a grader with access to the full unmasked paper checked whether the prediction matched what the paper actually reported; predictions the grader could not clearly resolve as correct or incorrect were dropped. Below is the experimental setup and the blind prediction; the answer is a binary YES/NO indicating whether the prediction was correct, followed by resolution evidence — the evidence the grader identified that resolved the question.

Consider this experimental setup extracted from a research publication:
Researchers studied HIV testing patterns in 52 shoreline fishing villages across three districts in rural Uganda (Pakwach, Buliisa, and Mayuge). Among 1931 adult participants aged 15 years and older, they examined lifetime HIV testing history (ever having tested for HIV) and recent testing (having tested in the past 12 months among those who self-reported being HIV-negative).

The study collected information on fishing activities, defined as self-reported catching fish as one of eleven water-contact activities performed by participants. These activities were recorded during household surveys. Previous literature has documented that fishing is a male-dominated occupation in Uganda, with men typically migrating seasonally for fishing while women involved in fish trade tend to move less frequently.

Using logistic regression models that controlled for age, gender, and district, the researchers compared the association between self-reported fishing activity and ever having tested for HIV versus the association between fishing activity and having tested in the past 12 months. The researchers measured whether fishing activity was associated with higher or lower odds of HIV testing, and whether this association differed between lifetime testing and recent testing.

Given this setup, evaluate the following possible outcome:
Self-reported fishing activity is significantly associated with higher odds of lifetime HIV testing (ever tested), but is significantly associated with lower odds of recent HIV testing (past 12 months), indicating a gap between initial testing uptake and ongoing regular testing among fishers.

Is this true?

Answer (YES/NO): NO